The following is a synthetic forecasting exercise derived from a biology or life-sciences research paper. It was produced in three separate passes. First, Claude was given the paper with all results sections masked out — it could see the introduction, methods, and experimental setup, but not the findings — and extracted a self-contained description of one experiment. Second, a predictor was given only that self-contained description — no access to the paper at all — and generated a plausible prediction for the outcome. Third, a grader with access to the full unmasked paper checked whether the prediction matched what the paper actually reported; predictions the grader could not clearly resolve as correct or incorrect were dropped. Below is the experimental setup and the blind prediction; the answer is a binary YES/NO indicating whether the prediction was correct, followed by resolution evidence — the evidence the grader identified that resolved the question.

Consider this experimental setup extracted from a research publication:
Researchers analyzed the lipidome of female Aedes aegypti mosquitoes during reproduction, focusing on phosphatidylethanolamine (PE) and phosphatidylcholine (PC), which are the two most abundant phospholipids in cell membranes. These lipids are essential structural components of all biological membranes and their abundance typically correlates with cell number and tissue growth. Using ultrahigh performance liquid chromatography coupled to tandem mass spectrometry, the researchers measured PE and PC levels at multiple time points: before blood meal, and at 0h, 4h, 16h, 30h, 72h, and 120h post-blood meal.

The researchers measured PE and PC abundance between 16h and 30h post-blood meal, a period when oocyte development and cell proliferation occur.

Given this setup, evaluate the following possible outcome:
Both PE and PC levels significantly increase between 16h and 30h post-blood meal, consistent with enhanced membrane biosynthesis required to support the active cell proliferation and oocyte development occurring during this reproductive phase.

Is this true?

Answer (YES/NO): YES